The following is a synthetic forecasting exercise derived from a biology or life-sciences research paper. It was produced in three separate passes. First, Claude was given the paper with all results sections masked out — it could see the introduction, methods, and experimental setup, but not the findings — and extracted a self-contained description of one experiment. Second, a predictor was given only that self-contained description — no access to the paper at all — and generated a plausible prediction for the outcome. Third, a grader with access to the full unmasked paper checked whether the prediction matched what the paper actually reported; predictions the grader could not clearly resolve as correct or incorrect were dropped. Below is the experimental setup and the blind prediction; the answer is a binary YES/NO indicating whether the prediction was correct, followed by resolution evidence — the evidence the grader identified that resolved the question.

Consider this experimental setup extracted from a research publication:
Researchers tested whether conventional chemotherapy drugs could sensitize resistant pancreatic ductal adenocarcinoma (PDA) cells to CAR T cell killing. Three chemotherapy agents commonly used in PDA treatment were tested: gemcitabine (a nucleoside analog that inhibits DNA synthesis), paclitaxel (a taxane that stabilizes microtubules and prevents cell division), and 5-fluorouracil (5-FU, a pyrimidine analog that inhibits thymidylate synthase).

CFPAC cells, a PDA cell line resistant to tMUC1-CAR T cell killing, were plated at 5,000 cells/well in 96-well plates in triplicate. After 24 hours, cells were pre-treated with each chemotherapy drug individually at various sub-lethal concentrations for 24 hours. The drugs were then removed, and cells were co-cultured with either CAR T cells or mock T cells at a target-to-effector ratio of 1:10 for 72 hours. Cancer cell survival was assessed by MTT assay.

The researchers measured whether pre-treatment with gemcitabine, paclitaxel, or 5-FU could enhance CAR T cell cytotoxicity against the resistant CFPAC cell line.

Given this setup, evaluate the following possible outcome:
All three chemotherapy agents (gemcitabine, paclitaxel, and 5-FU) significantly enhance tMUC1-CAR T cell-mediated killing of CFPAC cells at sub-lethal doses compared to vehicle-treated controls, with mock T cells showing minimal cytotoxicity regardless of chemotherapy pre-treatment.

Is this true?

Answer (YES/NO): NO